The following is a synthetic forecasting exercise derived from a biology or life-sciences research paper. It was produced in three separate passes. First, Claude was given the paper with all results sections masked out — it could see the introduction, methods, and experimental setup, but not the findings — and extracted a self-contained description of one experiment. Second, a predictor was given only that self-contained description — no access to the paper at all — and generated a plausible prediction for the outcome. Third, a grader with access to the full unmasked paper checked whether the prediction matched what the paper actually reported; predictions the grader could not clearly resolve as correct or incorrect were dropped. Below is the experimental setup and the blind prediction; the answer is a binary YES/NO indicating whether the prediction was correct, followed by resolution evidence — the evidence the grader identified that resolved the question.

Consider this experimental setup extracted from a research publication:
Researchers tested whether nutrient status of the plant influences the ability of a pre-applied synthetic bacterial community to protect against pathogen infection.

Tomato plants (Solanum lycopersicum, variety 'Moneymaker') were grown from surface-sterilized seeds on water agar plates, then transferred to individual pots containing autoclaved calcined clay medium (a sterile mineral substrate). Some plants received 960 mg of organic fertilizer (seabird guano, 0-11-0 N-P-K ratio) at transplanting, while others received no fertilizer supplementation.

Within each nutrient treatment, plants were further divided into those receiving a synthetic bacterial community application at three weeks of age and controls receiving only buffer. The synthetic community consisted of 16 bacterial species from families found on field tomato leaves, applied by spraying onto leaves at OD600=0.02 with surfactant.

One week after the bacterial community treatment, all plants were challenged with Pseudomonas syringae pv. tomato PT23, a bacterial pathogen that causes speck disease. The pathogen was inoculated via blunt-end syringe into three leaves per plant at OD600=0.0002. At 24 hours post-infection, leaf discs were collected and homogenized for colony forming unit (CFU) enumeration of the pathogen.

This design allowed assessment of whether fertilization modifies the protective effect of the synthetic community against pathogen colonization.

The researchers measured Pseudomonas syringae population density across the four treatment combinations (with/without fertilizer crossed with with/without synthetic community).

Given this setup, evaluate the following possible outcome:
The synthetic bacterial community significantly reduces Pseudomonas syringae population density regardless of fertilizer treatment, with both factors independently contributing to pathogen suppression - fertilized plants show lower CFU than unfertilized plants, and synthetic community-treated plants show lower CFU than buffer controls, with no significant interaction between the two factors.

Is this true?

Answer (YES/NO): NO